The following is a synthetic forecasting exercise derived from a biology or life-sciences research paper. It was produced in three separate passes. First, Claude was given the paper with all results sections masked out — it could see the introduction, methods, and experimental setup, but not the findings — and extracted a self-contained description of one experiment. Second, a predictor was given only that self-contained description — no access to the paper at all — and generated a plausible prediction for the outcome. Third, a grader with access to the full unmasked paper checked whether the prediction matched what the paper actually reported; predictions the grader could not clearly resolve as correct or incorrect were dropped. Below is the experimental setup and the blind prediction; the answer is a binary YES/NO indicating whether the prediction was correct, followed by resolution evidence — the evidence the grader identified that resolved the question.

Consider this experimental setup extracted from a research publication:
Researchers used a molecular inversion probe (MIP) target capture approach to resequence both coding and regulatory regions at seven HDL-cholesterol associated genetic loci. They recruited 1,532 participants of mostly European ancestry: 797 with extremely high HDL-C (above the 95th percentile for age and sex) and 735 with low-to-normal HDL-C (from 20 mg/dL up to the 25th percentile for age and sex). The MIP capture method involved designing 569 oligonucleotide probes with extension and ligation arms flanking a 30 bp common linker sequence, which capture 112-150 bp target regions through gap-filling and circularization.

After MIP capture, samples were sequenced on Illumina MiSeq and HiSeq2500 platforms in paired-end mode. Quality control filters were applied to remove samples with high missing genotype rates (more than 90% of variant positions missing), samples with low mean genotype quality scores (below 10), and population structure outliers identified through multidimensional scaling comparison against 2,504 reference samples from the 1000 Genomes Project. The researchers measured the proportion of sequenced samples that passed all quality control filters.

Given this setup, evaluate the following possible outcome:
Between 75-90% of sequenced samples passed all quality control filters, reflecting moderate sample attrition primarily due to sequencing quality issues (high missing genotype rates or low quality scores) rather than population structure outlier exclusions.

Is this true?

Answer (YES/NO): NO